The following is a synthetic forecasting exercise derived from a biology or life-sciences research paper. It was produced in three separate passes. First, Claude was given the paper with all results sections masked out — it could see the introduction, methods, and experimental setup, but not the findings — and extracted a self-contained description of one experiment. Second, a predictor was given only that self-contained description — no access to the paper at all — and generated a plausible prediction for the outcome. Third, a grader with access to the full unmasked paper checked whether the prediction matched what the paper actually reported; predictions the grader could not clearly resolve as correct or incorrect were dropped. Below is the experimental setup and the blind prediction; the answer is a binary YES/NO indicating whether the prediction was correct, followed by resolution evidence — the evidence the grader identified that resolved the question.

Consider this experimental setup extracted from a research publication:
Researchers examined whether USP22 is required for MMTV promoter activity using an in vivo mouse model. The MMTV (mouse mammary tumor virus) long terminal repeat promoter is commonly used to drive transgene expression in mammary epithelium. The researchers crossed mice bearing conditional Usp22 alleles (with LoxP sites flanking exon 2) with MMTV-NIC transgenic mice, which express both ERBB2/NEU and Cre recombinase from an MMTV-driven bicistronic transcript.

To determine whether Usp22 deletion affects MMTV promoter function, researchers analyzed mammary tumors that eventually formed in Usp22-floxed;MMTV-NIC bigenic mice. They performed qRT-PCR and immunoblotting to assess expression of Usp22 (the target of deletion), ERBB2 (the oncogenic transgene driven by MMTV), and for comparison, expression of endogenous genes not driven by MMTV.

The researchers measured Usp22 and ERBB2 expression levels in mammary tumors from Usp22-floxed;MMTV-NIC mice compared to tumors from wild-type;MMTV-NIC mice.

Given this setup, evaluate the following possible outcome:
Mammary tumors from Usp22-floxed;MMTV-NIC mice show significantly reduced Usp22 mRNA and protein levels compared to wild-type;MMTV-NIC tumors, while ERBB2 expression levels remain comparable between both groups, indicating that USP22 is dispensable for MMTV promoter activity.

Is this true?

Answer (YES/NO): NO